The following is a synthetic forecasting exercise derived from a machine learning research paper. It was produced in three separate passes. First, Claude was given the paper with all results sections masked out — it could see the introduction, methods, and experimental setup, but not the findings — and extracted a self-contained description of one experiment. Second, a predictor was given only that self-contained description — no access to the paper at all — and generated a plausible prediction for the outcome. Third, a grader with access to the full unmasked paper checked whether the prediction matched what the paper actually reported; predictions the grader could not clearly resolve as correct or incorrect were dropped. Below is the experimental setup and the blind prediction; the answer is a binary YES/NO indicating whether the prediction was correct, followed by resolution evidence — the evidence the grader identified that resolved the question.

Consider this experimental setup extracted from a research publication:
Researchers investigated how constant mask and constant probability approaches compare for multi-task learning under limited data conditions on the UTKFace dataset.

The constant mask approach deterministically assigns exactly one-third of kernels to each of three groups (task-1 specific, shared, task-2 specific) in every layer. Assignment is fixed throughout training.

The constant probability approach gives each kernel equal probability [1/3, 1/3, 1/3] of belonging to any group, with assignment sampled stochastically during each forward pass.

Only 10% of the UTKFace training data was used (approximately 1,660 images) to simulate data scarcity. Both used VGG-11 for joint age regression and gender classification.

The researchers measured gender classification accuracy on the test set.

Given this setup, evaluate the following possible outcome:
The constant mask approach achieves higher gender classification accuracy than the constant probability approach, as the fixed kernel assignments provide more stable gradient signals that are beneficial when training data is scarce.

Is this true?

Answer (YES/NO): NO